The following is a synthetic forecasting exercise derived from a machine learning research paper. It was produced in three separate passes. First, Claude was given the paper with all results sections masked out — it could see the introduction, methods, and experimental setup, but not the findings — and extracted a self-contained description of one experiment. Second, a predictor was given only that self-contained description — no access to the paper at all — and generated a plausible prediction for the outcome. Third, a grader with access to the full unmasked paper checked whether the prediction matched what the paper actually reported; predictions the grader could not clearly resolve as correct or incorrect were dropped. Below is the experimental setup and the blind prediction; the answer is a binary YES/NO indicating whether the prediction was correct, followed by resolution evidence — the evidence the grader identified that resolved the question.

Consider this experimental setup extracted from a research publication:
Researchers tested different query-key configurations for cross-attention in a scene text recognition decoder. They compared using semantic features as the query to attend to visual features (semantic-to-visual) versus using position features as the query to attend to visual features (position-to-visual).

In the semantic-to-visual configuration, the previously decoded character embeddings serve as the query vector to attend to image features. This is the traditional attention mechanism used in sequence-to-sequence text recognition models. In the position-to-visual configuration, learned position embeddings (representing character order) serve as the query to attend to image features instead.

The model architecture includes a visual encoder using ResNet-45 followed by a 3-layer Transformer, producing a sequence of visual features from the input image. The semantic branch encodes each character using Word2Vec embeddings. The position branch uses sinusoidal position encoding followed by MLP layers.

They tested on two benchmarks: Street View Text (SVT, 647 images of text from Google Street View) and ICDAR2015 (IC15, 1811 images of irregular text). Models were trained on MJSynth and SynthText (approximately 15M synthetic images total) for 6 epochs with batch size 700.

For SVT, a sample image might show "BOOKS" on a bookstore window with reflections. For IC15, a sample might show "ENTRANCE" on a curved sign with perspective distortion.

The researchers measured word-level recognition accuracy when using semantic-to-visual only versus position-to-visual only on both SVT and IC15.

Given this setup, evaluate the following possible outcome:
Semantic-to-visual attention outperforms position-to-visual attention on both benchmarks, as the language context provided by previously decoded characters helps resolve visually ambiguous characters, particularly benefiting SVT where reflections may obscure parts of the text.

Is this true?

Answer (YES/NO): NO